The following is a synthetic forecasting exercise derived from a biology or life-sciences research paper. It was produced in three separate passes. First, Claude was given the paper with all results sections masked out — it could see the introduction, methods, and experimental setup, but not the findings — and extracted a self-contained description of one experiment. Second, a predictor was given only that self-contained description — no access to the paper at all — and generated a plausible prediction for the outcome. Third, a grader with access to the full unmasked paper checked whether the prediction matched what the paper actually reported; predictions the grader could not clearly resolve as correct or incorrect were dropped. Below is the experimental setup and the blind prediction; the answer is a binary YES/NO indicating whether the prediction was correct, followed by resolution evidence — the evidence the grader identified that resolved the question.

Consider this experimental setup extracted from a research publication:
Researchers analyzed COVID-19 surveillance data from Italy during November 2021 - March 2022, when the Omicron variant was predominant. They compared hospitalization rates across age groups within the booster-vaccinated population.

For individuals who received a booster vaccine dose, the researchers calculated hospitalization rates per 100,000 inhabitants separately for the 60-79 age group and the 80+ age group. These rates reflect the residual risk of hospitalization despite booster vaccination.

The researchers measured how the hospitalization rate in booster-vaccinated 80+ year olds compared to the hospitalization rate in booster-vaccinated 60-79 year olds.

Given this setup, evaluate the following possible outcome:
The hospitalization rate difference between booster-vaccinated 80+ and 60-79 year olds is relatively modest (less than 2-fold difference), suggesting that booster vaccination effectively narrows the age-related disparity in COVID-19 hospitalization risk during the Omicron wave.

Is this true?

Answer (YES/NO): YES